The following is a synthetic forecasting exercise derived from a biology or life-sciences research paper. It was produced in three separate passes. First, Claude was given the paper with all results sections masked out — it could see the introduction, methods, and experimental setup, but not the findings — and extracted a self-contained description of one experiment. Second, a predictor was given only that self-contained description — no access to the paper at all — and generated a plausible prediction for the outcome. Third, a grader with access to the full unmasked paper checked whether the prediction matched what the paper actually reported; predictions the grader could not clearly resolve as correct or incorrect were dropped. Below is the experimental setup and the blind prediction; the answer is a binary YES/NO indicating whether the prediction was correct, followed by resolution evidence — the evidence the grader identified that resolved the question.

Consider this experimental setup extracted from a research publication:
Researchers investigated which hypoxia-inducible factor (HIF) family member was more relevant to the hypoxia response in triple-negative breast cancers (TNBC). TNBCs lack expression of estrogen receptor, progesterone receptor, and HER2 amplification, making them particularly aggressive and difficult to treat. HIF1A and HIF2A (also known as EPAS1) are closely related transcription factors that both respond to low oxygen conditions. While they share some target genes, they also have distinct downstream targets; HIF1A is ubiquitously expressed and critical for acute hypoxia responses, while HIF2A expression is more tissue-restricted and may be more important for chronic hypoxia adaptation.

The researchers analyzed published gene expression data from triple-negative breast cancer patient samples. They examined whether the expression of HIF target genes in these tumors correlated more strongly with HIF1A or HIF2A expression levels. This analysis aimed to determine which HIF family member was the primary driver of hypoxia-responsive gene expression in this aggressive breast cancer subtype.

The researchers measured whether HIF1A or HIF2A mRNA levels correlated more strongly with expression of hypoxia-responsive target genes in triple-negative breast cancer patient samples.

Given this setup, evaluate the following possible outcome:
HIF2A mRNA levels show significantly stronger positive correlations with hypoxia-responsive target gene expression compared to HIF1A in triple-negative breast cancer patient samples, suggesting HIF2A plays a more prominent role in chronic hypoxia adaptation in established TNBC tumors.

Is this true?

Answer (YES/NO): NO